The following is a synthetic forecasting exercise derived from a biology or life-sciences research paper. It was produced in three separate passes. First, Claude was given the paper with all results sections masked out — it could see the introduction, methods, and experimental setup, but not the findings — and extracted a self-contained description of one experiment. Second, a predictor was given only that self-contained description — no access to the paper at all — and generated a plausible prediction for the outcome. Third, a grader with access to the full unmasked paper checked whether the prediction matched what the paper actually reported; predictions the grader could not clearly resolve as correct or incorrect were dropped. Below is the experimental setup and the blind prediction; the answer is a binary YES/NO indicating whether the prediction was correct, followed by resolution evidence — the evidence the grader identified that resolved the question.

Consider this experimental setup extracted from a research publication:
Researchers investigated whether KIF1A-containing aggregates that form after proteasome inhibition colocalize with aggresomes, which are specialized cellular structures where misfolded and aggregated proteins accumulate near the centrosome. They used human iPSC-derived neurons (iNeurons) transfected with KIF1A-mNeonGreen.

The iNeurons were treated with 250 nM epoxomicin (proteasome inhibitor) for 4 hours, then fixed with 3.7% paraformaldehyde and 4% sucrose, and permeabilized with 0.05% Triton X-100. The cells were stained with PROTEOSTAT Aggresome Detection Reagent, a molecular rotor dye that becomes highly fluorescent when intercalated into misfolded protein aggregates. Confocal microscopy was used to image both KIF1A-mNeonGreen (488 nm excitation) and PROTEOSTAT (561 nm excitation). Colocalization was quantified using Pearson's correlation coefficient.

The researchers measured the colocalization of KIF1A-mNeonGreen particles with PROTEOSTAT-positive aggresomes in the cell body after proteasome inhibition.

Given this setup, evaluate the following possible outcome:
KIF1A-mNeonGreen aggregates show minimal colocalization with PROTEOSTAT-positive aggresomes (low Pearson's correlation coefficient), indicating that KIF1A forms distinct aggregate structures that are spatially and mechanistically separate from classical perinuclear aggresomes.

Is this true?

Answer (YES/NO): NO